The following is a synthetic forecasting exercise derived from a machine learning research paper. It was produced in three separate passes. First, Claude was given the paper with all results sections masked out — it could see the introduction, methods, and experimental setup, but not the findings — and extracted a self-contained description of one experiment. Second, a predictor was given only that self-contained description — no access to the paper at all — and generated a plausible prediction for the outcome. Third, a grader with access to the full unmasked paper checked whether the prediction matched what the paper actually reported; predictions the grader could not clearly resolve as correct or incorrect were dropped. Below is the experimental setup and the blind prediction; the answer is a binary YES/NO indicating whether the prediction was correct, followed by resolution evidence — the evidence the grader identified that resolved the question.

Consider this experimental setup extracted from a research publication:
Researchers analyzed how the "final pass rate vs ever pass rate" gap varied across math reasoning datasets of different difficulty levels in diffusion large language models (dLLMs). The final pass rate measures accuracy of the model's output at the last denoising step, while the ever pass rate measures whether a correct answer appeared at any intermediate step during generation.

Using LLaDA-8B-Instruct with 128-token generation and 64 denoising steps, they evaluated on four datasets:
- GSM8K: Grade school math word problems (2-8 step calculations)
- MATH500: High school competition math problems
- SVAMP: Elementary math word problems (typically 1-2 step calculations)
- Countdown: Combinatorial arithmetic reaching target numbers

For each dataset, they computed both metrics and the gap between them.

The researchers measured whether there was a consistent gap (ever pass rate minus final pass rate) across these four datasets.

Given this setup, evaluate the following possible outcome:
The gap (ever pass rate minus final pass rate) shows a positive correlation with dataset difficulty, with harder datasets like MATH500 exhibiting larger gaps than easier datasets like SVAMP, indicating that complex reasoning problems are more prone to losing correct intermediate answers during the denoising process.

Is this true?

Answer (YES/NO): NO